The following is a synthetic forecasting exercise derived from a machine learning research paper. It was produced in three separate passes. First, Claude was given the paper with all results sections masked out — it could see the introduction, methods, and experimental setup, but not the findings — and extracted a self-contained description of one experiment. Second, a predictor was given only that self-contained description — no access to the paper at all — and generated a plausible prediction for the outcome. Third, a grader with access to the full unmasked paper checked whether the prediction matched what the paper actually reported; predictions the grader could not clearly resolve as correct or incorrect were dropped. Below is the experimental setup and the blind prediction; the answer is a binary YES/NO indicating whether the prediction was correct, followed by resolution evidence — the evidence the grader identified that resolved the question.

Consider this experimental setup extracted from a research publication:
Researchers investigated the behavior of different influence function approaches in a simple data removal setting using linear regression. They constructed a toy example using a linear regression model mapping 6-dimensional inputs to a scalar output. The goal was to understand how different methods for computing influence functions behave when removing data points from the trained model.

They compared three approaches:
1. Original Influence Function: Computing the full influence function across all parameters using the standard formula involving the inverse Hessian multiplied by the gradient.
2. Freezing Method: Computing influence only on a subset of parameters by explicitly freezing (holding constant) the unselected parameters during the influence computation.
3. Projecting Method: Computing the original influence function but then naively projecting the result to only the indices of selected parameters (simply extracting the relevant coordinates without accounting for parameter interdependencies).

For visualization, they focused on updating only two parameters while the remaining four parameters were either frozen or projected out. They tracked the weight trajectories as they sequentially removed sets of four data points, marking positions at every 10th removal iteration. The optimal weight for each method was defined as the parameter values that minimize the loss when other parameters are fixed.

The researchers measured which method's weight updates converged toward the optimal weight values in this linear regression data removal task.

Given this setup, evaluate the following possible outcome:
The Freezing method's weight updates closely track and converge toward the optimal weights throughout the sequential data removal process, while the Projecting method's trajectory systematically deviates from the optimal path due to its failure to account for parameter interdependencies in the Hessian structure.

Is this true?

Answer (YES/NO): NO